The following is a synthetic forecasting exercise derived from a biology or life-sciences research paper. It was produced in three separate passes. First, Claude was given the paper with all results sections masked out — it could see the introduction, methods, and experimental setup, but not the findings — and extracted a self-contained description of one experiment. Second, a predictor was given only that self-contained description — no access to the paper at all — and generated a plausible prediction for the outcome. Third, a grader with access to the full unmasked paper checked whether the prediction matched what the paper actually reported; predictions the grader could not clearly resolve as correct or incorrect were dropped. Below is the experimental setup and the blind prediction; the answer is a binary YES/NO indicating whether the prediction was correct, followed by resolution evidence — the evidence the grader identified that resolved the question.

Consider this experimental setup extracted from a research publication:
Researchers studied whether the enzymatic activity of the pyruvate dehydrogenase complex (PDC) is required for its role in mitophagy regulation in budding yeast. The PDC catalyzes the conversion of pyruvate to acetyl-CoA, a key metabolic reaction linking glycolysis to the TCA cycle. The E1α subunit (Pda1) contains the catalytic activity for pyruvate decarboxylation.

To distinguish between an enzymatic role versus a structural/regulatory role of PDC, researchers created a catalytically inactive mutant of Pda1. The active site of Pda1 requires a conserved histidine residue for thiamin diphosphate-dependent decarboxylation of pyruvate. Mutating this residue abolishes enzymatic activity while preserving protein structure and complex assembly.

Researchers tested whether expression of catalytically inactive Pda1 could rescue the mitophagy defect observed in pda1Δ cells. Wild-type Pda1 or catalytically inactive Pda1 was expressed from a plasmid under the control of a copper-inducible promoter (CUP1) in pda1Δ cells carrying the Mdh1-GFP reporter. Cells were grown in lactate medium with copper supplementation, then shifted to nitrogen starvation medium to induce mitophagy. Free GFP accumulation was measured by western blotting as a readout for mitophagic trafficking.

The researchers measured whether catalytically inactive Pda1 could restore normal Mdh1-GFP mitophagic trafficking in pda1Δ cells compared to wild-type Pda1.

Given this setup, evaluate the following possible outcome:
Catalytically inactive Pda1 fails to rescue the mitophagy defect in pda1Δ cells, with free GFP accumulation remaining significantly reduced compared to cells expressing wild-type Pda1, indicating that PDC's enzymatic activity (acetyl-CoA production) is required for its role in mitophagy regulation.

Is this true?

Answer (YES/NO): NO